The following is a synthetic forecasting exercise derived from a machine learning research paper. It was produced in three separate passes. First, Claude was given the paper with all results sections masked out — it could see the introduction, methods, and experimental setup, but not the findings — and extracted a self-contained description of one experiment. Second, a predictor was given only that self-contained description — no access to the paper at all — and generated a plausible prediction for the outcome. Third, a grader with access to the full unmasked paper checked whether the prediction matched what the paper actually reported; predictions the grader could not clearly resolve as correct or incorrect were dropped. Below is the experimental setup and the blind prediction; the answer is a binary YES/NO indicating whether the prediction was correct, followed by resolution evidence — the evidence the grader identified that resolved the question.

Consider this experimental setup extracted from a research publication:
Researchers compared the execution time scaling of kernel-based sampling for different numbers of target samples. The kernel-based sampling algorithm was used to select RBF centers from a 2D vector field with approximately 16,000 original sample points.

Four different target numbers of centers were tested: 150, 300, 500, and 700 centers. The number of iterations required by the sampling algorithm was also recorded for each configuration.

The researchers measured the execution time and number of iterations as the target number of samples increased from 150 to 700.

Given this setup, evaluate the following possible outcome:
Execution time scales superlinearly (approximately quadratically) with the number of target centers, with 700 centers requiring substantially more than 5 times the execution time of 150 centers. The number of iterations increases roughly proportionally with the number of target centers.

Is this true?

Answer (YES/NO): NO